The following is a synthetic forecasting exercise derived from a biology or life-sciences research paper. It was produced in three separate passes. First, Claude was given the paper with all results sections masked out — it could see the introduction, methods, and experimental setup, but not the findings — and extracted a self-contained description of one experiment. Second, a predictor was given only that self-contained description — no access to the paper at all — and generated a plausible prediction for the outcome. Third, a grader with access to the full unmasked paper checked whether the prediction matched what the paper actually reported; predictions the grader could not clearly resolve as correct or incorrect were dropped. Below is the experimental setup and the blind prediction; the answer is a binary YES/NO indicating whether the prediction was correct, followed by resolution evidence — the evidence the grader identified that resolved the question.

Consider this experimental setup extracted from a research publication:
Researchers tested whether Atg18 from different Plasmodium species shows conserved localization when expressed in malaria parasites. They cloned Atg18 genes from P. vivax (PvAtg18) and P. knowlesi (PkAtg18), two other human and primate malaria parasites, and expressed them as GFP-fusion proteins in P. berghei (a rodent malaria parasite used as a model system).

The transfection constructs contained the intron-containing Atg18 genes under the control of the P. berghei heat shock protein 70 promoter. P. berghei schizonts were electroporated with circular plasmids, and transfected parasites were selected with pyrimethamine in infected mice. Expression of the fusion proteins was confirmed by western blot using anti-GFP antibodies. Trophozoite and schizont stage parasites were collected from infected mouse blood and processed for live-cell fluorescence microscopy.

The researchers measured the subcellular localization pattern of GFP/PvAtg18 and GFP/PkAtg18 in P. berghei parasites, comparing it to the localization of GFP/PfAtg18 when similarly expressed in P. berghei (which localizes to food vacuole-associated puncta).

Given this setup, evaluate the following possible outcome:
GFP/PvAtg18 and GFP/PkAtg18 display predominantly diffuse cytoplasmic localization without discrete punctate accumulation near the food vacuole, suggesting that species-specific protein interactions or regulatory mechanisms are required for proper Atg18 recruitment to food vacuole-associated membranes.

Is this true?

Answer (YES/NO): NO